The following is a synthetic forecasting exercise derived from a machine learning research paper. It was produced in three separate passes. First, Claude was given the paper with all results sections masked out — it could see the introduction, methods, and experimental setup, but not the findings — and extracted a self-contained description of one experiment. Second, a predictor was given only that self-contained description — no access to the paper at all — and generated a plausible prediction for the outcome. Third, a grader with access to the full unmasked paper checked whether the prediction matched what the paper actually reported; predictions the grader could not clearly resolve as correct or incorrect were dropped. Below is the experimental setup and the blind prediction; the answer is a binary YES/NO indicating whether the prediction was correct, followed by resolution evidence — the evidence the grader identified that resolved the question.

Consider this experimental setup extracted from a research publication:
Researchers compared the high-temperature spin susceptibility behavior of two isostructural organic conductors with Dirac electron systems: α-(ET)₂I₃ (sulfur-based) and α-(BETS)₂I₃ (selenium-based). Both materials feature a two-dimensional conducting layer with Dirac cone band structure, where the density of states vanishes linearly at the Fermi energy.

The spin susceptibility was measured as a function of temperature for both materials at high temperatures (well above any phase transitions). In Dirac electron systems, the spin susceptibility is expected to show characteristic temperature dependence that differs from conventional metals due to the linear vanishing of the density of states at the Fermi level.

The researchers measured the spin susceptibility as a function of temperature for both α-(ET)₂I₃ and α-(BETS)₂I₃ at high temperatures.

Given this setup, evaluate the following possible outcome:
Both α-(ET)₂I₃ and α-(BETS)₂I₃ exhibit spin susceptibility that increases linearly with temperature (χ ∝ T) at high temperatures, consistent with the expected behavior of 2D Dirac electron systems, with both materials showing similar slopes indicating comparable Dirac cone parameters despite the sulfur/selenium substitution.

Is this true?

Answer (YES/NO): YES